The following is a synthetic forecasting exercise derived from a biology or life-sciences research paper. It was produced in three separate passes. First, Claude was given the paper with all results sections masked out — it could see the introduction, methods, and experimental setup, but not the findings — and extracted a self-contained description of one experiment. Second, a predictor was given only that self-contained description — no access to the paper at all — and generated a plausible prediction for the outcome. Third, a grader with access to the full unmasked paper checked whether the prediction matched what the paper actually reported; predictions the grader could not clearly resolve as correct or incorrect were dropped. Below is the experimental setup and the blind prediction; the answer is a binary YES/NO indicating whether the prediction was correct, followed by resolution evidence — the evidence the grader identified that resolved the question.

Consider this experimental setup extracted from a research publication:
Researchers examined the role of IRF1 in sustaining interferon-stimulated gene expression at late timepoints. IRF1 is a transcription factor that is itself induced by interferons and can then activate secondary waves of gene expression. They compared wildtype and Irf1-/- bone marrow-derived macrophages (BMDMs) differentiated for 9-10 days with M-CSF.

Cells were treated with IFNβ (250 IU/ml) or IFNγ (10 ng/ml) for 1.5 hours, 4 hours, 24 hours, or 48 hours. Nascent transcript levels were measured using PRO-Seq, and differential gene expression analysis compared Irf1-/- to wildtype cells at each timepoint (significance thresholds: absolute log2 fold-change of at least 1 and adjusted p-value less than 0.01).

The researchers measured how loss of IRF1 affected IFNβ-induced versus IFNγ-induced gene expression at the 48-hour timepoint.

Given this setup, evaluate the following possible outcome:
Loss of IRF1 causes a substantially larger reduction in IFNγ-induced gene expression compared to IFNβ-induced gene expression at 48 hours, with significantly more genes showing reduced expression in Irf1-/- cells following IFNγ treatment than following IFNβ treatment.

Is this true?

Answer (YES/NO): YES